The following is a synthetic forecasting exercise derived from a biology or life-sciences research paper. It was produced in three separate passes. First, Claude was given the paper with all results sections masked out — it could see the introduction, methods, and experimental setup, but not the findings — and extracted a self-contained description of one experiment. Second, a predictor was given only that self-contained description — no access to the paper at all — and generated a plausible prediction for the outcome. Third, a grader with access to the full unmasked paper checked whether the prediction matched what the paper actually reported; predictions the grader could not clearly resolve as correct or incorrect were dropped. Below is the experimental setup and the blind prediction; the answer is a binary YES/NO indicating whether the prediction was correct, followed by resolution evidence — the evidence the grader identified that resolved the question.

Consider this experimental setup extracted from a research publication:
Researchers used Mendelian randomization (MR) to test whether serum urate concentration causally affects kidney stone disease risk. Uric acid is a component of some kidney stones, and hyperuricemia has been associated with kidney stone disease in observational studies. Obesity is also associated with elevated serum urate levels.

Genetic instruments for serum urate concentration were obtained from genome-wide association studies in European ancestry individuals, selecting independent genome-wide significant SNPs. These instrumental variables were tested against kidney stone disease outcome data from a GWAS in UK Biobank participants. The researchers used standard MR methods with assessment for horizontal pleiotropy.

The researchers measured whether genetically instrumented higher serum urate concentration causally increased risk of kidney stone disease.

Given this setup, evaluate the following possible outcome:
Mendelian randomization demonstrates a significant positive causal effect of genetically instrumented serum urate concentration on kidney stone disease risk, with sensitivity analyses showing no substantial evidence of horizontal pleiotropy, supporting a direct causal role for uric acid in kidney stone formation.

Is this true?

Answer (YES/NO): NO